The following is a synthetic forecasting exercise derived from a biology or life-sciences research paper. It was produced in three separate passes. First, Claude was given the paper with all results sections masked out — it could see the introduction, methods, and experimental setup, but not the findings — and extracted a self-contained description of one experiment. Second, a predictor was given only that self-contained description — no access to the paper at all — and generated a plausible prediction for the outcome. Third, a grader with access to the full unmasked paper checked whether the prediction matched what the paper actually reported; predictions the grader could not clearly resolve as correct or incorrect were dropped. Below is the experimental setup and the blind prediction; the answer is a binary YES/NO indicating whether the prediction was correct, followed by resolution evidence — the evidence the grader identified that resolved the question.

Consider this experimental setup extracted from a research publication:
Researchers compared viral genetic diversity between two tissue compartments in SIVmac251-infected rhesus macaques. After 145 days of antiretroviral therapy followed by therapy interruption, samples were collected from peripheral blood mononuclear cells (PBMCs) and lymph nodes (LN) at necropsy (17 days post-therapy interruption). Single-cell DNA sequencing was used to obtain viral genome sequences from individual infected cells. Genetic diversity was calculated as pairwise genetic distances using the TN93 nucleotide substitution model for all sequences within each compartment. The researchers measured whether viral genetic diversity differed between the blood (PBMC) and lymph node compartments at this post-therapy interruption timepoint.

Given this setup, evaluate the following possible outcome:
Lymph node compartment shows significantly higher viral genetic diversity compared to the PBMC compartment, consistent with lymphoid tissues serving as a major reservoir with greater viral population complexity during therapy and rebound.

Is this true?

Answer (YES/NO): NO